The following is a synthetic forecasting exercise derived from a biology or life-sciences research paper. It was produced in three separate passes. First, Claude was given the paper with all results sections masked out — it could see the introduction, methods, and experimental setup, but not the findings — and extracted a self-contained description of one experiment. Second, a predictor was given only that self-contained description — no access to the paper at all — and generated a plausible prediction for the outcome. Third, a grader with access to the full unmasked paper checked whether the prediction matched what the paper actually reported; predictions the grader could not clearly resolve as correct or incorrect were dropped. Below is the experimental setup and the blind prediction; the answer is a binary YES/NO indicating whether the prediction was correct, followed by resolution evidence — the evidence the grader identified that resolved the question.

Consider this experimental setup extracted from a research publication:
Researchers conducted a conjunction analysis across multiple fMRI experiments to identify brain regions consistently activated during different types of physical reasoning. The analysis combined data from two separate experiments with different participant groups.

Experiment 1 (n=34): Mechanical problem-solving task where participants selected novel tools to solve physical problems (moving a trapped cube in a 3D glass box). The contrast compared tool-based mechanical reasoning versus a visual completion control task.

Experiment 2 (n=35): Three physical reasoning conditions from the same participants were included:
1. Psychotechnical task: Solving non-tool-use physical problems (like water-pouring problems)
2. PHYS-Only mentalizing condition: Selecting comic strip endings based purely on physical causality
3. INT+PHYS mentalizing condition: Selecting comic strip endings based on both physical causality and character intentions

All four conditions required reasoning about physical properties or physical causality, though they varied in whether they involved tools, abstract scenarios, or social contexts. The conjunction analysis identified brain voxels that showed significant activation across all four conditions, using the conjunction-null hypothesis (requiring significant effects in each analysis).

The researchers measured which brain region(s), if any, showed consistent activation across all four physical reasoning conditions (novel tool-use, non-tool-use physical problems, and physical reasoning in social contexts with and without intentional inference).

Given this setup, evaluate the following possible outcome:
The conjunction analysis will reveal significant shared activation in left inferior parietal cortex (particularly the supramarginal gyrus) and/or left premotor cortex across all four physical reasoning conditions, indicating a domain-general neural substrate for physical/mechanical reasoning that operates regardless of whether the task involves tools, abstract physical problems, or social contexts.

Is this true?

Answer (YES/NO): YES